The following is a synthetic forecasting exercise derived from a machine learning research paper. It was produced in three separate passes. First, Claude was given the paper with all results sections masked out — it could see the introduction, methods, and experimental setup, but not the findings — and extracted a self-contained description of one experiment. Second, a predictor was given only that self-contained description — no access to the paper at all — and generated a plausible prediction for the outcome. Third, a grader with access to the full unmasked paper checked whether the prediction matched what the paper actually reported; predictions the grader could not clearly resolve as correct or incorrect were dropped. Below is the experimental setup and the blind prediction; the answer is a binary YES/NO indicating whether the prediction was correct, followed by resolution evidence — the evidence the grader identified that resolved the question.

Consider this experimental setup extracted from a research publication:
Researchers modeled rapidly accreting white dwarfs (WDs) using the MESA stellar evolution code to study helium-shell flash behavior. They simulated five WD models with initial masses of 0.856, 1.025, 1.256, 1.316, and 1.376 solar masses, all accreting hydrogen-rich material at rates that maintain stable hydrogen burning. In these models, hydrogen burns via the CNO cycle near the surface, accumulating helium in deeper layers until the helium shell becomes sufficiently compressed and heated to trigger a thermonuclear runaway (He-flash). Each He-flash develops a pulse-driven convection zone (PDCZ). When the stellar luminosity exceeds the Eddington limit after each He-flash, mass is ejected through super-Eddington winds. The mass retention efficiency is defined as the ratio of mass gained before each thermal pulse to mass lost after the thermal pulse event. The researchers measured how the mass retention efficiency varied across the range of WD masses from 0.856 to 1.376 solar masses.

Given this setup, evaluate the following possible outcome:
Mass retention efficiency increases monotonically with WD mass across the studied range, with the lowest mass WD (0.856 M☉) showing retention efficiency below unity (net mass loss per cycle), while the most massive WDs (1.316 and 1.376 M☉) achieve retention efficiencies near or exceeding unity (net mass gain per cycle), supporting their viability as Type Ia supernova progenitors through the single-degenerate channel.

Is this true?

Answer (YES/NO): NO